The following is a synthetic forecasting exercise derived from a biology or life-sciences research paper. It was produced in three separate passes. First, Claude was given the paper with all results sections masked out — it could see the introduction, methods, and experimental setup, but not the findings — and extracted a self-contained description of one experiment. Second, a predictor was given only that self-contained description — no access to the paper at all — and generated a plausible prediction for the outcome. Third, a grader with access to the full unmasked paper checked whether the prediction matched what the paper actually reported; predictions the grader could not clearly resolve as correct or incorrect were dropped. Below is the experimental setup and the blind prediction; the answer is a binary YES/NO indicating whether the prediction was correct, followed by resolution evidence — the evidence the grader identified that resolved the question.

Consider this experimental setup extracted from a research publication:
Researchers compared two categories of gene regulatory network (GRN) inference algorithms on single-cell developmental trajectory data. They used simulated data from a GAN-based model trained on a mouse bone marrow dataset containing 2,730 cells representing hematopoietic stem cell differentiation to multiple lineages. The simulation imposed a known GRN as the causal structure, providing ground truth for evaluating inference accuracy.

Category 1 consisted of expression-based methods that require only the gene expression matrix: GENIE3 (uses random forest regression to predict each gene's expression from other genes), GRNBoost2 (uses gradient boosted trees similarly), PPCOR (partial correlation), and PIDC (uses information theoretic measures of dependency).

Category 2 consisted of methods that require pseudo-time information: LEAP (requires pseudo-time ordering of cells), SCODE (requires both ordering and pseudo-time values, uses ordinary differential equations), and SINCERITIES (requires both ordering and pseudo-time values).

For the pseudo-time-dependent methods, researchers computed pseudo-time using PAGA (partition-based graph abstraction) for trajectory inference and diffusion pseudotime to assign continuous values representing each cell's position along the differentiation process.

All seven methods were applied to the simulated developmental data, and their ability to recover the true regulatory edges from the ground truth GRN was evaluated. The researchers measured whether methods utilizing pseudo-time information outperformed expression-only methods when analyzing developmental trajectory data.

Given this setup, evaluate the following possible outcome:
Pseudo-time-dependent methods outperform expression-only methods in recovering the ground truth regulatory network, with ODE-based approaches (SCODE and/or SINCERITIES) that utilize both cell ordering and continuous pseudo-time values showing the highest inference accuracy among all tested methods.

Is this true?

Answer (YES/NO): NO